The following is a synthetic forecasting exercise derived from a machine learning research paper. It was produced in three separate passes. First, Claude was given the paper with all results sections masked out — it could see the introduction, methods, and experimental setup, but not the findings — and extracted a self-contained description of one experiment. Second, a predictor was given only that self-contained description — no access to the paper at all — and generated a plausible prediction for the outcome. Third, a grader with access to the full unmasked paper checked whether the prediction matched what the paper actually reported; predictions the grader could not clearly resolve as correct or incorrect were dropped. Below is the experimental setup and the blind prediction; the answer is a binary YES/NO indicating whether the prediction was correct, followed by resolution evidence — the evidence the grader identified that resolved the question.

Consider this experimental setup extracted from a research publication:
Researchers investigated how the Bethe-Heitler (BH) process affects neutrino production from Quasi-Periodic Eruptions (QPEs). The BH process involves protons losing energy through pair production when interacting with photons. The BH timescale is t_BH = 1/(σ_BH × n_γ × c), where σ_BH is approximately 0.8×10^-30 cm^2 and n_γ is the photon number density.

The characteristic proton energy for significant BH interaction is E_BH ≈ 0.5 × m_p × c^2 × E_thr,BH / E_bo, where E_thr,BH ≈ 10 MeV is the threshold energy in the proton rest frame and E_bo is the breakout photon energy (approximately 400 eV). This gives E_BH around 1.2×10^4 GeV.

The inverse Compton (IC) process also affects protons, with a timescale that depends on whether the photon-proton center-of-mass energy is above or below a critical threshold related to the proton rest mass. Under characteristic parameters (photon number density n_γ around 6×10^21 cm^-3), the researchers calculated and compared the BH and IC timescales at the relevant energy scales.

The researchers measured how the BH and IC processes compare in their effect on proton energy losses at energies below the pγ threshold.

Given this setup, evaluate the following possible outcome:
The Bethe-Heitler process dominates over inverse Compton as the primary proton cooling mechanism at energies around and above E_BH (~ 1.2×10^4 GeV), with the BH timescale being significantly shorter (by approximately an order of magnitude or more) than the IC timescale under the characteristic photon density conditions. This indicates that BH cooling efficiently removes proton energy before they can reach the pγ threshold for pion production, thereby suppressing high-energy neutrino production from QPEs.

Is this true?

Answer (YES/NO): NO